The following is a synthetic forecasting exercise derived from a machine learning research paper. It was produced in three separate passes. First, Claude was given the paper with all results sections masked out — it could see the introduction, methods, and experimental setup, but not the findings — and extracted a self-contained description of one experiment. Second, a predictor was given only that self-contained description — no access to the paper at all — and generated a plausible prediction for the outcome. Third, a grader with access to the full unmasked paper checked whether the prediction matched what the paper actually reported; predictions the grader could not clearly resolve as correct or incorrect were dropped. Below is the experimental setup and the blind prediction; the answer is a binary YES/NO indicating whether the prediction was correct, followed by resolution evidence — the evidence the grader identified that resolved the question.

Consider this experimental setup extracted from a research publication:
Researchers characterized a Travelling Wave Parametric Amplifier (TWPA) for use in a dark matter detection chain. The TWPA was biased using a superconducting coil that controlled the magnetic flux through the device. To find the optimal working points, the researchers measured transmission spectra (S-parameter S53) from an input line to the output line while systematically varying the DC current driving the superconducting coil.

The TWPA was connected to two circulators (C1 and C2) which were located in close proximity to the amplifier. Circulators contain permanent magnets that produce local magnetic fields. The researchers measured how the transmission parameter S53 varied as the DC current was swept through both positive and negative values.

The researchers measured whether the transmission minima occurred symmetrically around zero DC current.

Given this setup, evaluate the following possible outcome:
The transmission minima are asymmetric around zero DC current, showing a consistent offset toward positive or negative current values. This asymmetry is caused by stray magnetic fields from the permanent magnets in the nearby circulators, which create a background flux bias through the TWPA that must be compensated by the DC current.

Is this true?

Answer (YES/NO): YES